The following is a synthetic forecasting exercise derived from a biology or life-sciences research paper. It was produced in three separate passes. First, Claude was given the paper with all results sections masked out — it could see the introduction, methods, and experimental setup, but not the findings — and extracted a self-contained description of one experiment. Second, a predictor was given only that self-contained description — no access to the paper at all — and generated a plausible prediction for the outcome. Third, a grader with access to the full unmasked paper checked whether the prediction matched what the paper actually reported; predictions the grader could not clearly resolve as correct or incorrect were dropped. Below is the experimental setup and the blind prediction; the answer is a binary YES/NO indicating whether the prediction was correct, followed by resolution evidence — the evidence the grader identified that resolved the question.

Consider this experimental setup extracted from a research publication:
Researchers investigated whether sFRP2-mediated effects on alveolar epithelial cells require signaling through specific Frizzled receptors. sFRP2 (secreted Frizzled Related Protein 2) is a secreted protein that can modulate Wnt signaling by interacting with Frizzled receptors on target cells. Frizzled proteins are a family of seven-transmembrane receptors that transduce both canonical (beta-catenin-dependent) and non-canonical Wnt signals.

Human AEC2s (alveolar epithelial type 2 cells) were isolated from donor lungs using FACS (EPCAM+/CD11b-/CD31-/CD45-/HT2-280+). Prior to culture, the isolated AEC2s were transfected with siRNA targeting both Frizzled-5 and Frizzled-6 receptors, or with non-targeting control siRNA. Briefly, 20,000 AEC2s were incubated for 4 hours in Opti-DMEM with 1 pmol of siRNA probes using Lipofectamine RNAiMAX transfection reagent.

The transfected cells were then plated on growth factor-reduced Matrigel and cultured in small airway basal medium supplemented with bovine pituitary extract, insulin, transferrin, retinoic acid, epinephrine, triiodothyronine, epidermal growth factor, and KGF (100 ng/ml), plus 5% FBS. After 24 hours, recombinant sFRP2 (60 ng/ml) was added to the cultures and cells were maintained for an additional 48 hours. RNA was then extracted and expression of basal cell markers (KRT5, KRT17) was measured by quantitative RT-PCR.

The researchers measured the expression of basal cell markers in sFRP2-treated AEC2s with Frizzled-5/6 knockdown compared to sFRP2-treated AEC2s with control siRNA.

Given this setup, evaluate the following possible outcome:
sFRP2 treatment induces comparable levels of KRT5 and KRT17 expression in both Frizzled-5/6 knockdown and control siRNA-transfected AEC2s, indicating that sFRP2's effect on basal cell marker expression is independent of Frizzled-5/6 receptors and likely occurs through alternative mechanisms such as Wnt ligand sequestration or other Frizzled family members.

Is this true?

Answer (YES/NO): NO